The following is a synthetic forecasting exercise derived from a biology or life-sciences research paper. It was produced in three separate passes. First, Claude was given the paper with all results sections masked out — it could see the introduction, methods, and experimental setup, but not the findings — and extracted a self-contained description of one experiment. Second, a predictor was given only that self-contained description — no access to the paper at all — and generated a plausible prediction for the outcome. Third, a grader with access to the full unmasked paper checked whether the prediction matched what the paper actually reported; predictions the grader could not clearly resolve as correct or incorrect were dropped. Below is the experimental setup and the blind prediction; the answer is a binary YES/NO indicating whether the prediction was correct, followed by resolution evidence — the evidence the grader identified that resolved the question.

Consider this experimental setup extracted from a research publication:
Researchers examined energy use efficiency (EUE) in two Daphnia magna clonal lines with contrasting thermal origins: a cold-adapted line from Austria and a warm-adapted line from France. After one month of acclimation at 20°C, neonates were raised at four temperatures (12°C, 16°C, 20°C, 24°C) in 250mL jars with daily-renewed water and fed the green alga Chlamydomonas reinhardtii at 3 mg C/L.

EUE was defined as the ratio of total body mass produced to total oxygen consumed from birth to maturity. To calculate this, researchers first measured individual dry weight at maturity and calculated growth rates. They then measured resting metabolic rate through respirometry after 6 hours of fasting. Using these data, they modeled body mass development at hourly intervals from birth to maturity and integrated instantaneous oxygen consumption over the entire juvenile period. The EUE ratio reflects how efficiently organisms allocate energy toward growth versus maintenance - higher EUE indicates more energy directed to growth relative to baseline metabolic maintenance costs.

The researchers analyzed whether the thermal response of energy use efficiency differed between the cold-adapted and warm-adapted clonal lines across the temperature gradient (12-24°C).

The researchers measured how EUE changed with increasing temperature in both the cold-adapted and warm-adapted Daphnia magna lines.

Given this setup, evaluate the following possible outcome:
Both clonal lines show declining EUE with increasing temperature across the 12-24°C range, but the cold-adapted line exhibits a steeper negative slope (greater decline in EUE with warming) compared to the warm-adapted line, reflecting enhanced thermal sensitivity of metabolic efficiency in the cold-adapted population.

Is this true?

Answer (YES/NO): NO